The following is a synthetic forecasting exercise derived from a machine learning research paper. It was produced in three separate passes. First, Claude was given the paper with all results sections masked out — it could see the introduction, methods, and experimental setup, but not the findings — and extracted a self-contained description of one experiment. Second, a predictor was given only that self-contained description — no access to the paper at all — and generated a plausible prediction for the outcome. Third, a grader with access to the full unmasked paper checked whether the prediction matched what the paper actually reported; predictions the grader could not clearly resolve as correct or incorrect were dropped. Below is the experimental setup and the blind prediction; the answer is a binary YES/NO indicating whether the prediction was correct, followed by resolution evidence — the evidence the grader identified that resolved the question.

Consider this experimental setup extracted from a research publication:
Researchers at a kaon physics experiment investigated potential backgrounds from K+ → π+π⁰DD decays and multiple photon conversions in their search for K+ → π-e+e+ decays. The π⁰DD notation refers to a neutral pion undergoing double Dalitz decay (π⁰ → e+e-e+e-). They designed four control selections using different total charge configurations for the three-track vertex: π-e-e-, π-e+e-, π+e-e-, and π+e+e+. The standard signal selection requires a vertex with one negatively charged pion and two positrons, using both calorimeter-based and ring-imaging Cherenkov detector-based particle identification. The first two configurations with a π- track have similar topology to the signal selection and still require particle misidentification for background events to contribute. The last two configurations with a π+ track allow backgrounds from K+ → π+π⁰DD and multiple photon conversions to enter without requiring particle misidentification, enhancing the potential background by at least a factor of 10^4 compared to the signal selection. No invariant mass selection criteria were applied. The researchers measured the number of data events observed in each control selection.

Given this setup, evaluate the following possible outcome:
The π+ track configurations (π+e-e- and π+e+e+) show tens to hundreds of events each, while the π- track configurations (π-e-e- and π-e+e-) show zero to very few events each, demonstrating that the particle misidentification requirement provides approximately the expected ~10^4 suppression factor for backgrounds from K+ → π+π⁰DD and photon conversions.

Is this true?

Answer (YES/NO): YES